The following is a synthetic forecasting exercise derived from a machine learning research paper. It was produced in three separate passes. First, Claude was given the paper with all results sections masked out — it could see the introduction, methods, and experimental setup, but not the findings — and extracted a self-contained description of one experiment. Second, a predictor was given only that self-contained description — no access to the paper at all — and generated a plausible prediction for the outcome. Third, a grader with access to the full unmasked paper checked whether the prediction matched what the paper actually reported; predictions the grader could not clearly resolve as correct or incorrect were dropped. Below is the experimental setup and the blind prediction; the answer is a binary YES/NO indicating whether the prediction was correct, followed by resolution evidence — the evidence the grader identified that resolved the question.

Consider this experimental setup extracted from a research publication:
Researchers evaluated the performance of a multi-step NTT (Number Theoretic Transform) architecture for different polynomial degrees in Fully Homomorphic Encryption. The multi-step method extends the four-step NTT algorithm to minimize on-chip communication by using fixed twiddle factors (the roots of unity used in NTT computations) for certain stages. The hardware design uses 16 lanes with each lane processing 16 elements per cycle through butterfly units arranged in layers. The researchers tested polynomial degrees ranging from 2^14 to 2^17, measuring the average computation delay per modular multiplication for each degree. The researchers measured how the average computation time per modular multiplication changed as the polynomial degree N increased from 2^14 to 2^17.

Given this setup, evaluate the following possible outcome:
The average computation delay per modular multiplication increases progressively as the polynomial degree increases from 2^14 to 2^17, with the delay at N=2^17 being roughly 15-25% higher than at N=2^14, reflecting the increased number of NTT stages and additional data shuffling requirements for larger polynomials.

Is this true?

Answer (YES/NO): NO